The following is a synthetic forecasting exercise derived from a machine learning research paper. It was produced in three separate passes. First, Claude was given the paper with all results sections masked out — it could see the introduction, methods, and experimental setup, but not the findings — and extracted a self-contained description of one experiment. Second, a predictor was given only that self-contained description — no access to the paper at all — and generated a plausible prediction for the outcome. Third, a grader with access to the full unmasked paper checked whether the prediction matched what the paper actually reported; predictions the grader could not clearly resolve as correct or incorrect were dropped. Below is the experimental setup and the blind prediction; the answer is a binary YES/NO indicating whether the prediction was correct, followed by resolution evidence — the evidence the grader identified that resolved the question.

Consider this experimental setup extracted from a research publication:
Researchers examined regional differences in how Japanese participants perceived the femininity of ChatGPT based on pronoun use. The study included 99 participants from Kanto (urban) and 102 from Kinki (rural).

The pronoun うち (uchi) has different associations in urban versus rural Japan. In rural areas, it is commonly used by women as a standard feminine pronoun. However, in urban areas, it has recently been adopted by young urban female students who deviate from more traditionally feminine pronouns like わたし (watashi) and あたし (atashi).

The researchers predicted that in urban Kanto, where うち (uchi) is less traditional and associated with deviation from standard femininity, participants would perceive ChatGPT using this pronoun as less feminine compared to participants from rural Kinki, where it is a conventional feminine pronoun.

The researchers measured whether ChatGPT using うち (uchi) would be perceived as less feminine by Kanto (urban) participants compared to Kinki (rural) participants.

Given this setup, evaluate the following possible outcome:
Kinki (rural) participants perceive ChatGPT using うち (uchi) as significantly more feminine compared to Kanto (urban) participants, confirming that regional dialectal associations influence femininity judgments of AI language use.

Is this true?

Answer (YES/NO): NO